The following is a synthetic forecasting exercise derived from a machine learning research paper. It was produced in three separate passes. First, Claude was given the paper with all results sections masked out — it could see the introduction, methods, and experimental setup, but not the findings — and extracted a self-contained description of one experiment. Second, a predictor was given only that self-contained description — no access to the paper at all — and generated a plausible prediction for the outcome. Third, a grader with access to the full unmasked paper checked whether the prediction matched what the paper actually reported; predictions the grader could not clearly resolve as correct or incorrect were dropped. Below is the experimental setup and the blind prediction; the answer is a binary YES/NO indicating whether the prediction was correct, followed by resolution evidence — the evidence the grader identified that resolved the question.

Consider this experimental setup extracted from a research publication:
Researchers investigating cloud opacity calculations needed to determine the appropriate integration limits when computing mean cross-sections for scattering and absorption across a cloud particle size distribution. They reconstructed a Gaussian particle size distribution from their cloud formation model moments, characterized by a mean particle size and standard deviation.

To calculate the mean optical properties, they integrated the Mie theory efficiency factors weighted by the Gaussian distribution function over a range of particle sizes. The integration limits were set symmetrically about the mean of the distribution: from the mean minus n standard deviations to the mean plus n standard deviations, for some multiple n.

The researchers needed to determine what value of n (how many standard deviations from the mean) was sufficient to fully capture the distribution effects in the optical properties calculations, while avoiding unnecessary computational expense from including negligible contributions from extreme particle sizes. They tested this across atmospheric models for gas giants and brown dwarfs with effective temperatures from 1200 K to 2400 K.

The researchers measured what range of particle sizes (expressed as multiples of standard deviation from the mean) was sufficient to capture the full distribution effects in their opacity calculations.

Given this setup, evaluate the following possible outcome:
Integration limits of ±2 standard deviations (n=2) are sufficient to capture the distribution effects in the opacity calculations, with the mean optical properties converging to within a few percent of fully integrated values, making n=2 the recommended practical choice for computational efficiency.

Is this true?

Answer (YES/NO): NO